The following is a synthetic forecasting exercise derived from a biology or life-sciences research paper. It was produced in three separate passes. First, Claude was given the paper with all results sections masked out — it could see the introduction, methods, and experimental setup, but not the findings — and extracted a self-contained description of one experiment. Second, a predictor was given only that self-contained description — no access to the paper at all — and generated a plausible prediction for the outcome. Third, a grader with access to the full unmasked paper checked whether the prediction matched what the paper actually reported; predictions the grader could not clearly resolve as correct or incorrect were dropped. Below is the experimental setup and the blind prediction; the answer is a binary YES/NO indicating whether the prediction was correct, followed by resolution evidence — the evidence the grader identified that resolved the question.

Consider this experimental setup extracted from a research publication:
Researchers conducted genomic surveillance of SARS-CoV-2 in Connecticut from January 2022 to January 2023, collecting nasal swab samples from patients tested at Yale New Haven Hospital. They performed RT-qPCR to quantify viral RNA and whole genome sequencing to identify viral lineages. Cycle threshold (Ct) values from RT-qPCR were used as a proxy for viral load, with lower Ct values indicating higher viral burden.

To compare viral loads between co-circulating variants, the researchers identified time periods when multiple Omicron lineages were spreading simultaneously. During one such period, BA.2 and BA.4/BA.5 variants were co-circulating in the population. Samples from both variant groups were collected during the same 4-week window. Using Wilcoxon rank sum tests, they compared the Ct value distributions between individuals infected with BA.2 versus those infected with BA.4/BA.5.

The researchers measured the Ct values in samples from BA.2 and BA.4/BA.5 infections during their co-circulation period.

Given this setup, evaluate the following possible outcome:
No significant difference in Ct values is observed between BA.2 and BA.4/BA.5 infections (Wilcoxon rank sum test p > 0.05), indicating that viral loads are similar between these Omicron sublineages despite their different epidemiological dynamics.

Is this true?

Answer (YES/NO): NO